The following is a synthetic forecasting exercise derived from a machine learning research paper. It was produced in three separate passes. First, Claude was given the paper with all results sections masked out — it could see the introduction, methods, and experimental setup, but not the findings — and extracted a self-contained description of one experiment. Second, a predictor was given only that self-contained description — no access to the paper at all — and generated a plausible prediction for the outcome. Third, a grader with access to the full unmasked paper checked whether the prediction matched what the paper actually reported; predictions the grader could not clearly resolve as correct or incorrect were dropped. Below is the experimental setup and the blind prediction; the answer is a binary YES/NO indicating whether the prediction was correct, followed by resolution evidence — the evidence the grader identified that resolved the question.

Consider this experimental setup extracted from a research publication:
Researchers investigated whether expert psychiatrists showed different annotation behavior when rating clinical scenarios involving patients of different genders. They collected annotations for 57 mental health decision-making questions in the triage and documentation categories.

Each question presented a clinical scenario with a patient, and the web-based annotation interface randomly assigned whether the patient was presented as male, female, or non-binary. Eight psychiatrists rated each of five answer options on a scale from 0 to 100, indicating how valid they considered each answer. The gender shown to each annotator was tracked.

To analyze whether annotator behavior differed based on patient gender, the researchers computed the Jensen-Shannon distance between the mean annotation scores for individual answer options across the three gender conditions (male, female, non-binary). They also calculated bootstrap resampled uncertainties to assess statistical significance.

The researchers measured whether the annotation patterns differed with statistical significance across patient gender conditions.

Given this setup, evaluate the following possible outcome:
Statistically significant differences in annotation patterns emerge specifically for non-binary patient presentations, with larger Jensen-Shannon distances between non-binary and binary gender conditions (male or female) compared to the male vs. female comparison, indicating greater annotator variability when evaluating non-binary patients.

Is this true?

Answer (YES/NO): NO